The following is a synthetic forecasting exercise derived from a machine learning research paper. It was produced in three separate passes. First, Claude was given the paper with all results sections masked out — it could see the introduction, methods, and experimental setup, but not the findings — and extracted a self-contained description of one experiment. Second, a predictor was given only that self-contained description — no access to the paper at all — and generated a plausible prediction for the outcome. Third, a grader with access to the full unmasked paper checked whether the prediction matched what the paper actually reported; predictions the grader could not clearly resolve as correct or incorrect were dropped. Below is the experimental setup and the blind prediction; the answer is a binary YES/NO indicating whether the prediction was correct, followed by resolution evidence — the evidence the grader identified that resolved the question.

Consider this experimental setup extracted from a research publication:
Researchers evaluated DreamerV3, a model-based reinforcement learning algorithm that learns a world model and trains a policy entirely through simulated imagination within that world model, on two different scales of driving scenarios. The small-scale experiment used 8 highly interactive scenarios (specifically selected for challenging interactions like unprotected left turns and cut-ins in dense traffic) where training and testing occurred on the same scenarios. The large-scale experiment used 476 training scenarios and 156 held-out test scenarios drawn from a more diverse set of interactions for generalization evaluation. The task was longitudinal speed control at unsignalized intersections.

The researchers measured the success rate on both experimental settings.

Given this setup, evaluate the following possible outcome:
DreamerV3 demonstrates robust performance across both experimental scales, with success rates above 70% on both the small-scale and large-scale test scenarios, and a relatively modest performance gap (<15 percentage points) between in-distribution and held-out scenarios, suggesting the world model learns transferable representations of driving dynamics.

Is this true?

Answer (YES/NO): NO